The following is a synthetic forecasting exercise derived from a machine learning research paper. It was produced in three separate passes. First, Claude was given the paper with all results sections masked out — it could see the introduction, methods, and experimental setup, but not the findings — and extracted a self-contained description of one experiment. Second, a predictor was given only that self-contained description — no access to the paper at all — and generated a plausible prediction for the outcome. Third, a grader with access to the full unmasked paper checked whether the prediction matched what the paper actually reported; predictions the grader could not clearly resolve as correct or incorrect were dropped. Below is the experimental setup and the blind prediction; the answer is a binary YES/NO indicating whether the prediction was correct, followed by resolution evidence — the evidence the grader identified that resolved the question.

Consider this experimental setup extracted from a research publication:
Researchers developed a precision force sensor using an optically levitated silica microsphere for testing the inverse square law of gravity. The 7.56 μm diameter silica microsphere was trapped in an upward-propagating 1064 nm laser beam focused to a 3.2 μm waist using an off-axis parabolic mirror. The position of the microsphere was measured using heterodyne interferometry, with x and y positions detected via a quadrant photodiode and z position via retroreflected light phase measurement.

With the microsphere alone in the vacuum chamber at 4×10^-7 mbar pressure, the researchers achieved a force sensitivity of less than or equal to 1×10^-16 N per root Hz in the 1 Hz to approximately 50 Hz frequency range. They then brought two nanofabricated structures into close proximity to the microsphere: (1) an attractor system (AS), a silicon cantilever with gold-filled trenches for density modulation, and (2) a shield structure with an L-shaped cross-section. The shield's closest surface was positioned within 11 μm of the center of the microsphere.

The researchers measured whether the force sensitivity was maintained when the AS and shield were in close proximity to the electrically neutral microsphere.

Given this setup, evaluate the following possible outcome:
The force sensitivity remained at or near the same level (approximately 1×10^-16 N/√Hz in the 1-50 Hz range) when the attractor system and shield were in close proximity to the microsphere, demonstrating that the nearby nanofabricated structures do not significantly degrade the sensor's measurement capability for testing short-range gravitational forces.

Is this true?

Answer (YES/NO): YES